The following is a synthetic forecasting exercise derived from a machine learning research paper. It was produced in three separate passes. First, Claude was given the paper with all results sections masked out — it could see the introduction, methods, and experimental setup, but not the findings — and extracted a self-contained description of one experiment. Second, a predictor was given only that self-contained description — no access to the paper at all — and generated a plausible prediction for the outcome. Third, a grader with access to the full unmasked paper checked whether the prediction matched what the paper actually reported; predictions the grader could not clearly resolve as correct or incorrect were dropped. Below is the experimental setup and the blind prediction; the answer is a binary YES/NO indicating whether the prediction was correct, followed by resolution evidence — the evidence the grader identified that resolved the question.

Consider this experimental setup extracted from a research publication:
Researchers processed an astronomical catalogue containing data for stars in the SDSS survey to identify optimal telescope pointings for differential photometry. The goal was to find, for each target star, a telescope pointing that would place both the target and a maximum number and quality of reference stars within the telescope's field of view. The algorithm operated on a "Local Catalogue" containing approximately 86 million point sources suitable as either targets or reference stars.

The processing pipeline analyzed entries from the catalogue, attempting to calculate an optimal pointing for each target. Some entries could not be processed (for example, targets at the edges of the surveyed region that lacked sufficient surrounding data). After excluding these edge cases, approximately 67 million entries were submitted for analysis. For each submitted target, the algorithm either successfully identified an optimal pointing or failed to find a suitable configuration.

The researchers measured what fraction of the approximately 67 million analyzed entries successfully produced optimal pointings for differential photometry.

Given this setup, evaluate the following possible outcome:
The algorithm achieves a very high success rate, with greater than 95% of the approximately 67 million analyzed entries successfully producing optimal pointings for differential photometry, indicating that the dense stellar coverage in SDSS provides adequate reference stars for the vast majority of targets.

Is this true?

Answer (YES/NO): NO